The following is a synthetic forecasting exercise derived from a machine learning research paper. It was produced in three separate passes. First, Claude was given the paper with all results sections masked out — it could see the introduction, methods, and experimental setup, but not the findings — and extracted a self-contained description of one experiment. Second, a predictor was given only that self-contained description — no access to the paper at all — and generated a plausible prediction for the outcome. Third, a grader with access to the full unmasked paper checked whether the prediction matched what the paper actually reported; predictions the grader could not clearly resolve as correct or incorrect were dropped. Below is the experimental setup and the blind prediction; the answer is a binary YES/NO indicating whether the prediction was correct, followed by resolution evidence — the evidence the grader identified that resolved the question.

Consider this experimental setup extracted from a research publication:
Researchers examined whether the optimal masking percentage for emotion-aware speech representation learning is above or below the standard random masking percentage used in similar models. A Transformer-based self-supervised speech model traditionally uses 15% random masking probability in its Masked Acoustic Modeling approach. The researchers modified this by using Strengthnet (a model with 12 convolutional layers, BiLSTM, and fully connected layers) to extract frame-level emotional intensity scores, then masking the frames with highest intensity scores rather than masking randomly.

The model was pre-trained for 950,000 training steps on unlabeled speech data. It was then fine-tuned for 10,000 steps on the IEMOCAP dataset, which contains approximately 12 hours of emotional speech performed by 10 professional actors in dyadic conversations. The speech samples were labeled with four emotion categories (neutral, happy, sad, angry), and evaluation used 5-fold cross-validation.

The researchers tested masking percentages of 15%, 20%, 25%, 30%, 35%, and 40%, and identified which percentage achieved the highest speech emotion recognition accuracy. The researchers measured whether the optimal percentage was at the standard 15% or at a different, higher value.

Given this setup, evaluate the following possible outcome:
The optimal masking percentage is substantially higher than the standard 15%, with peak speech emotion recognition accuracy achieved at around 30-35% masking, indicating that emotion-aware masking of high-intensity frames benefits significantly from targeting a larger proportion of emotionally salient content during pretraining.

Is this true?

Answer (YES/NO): NO